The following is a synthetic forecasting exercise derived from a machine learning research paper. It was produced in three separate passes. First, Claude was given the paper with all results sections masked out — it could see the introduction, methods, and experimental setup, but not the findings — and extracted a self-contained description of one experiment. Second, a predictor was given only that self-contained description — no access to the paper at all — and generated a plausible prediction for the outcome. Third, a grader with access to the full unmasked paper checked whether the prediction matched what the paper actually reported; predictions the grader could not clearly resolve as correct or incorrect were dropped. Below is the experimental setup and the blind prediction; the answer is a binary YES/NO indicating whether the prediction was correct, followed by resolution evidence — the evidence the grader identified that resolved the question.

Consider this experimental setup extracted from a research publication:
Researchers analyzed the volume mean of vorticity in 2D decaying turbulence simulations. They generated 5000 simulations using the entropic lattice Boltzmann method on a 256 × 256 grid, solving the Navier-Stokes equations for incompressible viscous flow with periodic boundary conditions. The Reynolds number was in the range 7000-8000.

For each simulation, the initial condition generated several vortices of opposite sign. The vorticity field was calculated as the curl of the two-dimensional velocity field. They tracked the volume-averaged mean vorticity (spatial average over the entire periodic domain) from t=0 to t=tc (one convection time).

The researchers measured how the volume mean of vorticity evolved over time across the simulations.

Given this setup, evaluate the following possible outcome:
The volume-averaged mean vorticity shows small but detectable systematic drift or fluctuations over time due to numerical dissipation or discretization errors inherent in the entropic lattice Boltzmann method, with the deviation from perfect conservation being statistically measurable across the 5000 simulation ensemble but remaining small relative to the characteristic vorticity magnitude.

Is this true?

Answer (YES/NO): NO